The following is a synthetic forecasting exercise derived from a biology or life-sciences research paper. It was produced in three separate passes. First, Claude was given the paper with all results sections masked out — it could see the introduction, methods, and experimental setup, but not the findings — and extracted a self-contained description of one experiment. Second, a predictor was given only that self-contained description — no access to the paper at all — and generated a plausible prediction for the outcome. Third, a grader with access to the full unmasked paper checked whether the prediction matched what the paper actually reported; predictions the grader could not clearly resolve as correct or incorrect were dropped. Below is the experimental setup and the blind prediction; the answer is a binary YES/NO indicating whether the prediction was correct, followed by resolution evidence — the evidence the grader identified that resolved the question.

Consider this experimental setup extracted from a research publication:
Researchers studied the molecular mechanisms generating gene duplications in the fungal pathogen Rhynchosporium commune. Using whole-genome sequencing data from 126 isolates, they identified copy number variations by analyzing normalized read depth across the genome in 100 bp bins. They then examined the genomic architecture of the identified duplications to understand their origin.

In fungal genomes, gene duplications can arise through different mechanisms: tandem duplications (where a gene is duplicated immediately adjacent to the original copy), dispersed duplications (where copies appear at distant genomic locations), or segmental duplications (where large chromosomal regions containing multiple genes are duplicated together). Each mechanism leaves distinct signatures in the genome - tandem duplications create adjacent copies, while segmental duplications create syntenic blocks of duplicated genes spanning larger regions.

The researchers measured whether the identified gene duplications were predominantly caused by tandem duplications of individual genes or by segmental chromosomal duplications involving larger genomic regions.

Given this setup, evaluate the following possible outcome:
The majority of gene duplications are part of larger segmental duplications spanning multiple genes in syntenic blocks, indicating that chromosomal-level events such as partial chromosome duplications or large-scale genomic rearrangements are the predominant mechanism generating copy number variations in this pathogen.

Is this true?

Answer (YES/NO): YES